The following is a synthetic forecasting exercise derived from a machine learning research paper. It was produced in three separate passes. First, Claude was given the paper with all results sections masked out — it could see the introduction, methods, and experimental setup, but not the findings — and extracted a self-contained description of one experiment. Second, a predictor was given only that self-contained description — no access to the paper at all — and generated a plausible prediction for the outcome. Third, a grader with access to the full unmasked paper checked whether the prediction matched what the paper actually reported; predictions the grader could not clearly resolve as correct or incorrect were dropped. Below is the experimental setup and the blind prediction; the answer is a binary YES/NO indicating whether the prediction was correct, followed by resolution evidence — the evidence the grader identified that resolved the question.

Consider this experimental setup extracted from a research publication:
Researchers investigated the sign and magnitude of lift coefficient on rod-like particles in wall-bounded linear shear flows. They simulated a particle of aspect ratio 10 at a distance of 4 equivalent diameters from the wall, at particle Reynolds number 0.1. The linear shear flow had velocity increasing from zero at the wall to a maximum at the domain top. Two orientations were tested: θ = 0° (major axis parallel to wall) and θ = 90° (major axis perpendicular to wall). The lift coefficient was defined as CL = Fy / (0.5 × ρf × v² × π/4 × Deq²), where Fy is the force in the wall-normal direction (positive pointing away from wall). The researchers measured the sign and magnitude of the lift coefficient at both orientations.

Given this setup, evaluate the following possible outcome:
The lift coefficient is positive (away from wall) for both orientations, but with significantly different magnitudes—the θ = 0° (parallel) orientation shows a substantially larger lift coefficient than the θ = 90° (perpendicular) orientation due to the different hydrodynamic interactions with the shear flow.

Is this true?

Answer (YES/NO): NO